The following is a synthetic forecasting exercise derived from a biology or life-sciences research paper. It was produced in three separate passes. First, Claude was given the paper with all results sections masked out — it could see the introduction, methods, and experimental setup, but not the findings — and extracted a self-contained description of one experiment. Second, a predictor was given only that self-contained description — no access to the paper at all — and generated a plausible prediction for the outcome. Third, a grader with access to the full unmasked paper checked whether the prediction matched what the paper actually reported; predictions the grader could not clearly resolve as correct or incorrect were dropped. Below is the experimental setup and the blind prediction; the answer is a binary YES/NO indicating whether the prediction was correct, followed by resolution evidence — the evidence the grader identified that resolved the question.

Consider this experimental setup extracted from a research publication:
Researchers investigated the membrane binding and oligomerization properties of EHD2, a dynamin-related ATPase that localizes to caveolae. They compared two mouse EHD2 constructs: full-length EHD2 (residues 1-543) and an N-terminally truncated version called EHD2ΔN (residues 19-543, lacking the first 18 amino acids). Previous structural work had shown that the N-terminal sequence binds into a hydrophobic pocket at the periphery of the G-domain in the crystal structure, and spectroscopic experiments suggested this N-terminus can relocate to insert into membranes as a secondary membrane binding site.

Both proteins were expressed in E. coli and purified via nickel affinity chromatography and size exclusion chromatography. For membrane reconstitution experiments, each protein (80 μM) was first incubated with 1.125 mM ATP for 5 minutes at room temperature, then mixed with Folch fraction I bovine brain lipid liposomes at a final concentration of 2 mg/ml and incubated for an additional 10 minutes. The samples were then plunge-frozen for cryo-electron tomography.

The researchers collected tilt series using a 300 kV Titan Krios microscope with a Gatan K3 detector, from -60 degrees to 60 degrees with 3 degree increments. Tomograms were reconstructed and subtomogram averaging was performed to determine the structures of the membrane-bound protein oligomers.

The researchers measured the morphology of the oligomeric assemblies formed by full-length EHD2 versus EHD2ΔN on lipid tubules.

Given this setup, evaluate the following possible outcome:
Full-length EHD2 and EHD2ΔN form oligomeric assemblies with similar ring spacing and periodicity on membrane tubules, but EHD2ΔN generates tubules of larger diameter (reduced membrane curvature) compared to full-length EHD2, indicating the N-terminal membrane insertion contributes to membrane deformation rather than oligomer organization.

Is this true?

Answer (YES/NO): NO